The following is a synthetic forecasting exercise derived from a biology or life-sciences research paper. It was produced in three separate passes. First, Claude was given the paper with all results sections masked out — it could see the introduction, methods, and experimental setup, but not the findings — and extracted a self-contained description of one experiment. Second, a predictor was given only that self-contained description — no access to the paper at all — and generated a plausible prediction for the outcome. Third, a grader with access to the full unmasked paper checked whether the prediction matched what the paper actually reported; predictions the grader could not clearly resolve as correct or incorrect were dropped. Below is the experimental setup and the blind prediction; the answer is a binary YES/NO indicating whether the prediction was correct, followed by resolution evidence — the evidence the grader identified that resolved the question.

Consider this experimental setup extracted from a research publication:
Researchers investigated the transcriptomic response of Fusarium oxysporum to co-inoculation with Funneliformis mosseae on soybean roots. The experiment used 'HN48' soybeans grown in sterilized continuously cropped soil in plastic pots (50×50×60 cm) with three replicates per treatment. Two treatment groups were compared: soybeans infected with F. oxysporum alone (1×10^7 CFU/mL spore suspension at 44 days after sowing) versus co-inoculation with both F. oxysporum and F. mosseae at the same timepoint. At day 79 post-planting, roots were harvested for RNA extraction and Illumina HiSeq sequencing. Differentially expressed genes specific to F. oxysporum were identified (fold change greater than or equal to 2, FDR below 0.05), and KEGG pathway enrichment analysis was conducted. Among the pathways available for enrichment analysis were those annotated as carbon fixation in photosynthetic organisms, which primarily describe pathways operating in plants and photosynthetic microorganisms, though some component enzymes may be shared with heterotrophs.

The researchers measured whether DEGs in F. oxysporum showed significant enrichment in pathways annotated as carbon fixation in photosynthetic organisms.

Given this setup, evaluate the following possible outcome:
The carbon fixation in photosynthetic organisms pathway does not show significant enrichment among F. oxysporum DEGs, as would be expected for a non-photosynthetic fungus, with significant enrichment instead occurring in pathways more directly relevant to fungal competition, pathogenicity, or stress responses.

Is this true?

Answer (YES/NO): NO